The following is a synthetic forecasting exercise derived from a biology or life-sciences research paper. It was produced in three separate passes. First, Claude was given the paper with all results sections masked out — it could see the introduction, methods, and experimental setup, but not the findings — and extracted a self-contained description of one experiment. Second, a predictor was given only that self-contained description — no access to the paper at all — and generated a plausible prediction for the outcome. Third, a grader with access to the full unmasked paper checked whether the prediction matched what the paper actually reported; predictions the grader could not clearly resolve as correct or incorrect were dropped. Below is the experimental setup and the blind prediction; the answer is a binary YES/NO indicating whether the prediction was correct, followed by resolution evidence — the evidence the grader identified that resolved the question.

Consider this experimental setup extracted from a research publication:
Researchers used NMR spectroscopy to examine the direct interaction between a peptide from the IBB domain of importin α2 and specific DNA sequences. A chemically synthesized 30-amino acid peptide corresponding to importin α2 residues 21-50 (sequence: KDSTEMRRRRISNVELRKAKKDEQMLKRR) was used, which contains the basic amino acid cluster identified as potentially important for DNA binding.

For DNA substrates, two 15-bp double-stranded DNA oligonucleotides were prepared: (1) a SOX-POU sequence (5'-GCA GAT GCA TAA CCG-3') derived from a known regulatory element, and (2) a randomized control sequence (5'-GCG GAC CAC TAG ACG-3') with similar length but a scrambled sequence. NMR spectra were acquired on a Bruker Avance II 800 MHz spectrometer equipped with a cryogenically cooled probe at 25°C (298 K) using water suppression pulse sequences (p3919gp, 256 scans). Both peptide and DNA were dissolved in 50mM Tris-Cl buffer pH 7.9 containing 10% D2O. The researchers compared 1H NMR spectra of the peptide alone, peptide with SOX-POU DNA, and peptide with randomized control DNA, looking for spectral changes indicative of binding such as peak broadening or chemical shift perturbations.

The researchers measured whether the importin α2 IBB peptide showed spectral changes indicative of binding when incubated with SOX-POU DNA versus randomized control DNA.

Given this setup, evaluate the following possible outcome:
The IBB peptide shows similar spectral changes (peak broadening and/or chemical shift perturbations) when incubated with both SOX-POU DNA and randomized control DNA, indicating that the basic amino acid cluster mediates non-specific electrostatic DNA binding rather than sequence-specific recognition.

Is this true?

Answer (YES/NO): NO